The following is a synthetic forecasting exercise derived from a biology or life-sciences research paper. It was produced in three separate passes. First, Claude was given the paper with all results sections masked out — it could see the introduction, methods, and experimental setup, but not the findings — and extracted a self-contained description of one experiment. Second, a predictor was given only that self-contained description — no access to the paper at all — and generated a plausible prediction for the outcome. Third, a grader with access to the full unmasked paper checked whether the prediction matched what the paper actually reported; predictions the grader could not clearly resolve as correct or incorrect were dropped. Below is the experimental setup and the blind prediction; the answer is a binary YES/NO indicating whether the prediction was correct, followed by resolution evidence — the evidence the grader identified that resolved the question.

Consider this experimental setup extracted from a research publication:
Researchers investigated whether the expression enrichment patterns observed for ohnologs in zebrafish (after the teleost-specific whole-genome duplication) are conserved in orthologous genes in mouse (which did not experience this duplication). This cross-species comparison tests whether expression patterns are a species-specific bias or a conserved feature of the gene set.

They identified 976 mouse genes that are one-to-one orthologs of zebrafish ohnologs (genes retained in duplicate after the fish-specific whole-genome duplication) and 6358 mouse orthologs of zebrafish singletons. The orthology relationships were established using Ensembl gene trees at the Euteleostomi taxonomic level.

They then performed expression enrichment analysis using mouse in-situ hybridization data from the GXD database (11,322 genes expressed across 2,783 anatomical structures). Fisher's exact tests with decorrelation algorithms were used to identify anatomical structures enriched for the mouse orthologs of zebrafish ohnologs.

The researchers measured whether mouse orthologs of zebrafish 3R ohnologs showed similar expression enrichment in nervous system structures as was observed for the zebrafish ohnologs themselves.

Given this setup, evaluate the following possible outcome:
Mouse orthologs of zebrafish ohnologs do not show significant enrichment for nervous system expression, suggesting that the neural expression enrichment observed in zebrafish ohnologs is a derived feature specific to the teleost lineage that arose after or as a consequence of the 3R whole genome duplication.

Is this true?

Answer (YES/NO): NO